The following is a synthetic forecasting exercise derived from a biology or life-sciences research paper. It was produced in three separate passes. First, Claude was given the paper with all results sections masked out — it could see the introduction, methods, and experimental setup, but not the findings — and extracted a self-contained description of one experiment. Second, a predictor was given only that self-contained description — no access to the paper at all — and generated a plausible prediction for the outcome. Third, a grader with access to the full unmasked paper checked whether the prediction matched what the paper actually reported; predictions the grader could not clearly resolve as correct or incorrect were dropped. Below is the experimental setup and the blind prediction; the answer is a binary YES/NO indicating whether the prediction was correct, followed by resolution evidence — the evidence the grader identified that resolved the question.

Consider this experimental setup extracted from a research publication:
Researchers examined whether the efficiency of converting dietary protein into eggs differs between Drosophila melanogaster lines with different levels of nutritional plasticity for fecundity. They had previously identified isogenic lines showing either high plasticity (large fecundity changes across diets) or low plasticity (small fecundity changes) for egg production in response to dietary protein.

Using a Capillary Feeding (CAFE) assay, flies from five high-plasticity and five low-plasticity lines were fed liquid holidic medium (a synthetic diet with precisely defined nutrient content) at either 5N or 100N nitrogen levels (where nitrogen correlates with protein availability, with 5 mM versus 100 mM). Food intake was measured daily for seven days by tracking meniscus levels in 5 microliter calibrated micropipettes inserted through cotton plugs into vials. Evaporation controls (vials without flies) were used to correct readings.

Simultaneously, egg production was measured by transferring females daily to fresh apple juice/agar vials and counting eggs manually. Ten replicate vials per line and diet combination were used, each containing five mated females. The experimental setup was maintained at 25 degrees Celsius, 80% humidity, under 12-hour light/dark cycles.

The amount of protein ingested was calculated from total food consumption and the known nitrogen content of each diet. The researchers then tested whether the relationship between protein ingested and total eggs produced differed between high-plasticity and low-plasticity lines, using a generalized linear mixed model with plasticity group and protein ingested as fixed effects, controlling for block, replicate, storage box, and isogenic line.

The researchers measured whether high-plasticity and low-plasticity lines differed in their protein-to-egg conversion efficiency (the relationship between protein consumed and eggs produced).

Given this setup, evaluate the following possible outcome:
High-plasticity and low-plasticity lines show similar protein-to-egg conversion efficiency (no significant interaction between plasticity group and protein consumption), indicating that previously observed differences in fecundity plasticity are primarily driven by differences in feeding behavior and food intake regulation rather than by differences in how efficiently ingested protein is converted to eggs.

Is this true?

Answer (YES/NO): NO